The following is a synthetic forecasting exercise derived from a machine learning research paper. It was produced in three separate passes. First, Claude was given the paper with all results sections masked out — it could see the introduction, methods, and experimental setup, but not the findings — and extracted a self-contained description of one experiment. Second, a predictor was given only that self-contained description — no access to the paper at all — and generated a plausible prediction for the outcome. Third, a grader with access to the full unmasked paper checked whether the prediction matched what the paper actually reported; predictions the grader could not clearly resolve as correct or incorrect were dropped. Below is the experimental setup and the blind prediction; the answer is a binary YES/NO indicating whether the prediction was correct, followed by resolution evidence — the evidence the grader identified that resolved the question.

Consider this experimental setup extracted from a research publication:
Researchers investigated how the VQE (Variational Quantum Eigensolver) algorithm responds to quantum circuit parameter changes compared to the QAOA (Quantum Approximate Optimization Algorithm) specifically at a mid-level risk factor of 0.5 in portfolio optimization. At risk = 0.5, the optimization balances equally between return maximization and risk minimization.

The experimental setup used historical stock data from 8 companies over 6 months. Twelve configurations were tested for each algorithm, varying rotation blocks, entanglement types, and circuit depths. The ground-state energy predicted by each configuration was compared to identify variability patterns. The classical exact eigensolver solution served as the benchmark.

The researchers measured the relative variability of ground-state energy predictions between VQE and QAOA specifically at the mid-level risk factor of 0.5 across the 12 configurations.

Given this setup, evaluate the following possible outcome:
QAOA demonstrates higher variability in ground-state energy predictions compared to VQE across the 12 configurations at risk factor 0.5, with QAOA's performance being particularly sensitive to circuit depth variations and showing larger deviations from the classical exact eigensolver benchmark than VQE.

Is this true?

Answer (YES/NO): NO